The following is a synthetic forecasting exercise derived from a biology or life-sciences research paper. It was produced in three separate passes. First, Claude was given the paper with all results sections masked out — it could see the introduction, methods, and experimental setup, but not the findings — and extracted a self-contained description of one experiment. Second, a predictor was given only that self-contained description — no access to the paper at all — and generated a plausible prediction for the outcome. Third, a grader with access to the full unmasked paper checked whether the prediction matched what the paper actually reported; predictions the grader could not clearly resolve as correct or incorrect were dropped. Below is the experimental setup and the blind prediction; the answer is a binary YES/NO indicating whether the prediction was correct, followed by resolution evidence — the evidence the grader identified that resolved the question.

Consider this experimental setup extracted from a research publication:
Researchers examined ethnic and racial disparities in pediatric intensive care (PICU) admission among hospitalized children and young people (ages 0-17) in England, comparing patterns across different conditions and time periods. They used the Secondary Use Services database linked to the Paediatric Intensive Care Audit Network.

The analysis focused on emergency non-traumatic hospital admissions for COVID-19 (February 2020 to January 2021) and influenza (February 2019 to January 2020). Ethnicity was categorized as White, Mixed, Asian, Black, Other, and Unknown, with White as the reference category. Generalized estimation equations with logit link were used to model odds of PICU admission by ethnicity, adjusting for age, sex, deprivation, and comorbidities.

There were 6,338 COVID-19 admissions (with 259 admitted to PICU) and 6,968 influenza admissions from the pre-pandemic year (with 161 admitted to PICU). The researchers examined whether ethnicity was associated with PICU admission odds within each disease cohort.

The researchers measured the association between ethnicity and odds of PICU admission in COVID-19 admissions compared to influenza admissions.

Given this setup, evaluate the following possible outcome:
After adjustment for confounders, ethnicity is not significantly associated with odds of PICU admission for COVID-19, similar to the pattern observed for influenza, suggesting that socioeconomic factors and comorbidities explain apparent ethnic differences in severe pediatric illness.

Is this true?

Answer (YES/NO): NO